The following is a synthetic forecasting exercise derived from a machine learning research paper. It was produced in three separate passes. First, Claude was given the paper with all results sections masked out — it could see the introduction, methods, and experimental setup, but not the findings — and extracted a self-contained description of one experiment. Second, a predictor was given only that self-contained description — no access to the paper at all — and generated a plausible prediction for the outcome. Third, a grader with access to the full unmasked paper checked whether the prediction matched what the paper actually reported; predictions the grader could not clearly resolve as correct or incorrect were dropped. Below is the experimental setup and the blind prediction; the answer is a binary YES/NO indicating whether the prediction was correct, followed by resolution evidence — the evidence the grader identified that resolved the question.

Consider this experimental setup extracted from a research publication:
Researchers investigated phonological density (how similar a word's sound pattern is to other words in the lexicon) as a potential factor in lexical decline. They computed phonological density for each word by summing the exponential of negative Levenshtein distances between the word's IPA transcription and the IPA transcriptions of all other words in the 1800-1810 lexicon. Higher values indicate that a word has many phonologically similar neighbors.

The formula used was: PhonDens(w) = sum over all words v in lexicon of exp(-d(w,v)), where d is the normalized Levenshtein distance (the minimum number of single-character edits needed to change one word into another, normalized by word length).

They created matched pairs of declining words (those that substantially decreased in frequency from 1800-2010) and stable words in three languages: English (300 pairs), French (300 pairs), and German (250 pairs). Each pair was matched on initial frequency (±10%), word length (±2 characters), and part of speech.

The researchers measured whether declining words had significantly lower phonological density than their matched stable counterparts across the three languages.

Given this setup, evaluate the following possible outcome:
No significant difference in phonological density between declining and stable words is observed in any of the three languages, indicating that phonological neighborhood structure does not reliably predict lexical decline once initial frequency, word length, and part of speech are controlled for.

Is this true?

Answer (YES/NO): YES